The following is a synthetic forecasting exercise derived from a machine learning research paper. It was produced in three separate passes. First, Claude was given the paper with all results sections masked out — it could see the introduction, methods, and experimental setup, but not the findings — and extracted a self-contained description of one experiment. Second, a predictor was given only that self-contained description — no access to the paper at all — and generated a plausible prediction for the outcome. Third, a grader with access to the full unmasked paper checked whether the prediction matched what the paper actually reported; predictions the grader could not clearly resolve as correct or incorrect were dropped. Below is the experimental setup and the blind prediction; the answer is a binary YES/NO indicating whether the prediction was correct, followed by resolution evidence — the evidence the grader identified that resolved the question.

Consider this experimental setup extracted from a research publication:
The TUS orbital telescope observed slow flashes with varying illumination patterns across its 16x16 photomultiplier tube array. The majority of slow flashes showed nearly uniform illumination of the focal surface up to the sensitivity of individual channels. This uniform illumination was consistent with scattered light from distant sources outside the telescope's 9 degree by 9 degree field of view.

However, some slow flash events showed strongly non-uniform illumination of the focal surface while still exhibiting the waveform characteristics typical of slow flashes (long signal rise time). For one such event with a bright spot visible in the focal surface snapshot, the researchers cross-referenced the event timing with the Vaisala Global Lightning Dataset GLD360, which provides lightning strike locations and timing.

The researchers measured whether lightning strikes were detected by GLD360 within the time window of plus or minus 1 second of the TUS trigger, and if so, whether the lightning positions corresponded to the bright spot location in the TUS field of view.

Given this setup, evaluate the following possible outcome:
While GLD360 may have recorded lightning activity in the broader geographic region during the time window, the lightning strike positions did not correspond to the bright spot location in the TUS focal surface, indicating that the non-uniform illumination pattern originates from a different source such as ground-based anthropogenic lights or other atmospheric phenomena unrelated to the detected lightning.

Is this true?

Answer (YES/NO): NO